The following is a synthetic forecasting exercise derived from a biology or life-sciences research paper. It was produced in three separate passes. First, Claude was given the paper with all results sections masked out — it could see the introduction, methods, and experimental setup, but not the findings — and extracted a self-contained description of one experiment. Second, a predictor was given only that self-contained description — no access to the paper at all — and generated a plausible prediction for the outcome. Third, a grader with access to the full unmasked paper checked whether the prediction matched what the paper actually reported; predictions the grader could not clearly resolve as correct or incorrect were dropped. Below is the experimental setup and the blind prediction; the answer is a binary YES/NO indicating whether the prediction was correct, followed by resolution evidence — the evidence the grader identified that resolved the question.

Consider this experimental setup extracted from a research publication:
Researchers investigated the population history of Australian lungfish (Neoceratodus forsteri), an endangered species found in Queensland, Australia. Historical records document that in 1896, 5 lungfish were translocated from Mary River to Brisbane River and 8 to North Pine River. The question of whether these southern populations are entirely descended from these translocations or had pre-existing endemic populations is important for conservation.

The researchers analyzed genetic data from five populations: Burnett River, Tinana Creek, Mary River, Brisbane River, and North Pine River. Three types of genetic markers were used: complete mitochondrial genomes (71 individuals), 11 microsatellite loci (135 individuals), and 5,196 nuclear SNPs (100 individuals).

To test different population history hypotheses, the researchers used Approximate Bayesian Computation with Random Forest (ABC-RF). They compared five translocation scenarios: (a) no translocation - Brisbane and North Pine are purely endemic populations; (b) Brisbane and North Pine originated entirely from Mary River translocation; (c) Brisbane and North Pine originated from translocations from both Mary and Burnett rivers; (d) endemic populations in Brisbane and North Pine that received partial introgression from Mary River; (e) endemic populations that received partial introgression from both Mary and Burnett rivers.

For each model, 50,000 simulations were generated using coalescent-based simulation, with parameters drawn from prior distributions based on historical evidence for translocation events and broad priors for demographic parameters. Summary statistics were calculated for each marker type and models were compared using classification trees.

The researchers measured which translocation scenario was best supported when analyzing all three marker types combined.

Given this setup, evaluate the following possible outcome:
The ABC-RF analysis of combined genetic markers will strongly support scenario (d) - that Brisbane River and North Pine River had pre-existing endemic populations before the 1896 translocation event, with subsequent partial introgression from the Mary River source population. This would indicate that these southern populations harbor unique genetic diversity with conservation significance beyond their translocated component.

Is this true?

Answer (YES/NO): NO